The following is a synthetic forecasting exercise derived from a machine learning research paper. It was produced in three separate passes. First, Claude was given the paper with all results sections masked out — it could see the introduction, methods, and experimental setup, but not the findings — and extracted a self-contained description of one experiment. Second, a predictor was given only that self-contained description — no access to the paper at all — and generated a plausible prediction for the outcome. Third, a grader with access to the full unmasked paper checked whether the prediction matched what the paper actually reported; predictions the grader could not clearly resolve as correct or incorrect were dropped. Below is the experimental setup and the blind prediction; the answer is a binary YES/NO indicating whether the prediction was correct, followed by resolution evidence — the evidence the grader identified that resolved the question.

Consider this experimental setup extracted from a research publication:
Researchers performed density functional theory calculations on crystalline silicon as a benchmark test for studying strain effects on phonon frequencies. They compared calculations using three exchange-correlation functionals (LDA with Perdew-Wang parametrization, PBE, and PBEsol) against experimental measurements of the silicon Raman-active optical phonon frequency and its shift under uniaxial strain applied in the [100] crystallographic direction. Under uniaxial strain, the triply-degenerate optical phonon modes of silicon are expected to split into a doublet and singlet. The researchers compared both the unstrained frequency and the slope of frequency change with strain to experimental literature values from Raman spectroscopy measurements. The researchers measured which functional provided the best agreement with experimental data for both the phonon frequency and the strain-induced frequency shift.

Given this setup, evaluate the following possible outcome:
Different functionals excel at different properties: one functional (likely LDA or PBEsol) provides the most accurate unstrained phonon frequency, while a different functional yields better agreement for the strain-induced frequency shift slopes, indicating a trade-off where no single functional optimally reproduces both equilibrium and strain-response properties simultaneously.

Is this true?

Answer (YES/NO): NO